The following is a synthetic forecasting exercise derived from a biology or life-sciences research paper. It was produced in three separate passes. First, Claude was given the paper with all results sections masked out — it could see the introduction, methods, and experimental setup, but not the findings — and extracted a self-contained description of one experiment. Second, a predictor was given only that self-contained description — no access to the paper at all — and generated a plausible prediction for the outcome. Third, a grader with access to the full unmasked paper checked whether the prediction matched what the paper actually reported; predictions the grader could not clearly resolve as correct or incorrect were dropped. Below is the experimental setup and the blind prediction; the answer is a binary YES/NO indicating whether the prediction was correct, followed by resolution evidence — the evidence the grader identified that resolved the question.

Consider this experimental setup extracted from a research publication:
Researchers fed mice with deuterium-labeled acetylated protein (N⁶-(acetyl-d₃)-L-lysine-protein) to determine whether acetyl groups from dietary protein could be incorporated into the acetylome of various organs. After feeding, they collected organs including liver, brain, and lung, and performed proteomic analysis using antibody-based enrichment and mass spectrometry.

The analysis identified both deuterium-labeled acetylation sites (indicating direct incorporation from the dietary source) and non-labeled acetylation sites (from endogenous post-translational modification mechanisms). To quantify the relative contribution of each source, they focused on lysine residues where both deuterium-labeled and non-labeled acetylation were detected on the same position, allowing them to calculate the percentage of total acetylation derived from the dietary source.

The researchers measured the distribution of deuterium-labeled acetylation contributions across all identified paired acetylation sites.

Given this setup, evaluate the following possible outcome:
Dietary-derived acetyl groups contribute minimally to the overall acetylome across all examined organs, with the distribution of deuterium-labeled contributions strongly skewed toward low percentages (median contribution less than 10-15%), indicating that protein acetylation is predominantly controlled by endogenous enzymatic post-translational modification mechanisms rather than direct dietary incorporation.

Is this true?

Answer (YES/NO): NO